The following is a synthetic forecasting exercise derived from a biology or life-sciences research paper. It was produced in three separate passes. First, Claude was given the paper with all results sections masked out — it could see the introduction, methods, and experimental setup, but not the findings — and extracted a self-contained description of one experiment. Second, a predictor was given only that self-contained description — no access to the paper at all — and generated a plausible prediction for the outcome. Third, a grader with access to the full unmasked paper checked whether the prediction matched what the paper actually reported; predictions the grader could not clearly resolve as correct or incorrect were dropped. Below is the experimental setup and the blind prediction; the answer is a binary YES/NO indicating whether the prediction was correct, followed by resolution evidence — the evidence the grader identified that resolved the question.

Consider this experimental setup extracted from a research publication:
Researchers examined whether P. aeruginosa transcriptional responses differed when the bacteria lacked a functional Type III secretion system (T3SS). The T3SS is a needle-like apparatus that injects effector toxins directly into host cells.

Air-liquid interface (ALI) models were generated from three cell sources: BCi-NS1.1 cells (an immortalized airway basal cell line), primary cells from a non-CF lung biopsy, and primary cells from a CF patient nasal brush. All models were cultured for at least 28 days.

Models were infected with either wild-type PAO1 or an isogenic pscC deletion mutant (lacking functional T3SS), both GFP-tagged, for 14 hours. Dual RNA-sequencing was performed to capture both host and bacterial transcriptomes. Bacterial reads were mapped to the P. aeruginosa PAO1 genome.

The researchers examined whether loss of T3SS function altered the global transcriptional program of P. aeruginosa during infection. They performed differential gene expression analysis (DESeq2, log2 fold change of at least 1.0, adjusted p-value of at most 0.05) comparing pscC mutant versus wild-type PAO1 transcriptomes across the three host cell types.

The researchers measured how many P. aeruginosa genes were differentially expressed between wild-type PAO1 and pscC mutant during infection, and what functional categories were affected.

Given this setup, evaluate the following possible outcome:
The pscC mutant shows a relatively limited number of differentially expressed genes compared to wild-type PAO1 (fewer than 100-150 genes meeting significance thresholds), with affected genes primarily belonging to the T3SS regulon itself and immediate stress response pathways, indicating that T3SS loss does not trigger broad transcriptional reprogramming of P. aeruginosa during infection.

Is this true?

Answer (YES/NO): NO